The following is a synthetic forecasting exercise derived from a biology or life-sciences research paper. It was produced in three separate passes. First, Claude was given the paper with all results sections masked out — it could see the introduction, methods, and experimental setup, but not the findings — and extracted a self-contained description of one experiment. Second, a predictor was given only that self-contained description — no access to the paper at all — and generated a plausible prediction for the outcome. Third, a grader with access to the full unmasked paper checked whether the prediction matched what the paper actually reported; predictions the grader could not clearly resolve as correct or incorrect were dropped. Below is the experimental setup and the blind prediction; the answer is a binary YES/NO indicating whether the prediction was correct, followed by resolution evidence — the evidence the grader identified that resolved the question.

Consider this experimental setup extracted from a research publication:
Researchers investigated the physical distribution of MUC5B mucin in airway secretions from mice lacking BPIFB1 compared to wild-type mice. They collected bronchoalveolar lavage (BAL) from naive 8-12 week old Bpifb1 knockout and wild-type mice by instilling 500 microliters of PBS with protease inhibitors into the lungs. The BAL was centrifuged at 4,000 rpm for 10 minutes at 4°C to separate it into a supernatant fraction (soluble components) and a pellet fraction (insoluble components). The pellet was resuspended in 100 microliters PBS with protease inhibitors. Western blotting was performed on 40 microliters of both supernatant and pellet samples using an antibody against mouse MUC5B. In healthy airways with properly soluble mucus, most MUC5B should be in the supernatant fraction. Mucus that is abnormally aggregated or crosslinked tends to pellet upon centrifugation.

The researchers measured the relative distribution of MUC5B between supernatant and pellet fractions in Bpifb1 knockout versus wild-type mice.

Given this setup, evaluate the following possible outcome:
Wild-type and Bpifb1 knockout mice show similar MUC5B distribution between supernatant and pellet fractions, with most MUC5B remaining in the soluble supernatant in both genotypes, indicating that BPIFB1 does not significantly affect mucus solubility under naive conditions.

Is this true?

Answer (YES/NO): NO